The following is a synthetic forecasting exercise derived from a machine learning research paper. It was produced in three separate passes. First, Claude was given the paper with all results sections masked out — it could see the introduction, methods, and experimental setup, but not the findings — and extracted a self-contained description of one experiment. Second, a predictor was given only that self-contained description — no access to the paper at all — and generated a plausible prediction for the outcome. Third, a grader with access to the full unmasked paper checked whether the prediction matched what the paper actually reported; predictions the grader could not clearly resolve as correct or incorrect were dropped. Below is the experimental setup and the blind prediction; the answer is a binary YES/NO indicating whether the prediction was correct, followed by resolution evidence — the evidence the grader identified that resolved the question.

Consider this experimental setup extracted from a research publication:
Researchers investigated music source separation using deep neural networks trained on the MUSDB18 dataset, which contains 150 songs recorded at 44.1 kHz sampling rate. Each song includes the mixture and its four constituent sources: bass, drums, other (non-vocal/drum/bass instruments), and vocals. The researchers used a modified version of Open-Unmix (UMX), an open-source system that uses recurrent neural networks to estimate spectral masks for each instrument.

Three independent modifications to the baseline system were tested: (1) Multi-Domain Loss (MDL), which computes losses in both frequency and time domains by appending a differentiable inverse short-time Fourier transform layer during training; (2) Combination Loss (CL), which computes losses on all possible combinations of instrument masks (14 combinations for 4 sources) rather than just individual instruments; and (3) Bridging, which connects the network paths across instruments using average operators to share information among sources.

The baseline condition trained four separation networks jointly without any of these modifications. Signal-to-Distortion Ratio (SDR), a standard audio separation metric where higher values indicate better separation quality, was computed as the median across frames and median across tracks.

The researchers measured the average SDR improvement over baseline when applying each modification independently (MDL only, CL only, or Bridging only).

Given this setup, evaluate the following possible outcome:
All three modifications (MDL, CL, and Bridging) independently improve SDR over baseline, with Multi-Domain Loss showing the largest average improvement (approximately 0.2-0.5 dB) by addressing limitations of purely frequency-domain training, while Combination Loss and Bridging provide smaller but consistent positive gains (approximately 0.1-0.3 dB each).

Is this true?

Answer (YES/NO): NO